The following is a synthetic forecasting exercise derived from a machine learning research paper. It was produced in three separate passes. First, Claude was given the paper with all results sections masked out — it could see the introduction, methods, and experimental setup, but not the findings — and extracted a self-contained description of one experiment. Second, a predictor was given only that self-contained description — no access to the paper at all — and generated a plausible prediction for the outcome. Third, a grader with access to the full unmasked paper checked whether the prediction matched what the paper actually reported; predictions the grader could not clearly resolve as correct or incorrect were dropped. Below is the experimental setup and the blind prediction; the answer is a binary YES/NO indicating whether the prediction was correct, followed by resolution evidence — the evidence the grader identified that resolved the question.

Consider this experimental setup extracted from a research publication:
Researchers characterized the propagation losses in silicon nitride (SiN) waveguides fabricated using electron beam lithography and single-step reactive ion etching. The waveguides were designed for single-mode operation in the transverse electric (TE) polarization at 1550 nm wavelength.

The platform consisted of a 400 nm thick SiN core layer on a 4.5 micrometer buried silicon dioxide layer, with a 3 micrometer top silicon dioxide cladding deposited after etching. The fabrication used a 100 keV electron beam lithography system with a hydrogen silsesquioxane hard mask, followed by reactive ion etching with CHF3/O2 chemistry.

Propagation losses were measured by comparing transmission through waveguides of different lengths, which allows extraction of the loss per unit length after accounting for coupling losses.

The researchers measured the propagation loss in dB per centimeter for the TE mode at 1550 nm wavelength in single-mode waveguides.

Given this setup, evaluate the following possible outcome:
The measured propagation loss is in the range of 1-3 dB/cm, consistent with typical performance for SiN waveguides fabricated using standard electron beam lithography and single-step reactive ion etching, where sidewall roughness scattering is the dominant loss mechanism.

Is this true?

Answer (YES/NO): YES